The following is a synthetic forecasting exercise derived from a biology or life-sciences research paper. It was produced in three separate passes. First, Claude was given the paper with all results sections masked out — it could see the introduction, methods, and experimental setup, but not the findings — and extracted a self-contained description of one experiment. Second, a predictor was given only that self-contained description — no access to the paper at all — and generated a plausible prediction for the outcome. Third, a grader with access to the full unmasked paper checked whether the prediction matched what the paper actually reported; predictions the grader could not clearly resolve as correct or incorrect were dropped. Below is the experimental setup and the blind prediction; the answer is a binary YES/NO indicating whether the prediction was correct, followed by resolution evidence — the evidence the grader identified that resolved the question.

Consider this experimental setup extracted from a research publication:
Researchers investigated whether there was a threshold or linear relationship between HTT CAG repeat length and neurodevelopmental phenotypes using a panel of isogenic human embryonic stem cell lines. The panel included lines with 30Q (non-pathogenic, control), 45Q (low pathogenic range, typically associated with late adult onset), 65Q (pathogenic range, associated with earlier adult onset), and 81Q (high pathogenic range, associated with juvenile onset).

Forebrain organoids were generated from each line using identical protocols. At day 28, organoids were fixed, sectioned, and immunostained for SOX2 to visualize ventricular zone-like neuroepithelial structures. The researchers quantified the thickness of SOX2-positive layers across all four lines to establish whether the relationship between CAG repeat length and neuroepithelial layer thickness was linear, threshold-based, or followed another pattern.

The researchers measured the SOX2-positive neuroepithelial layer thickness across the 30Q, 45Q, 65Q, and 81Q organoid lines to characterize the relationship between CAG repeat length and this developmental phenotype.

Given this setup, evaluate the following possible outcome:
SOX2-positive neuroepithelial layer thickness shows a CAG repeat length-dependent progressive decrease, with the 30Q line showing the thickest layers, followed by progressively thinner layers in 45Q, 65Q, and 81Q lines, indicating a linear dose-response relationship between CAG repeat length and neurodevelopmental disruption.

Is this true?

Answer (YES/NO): NO